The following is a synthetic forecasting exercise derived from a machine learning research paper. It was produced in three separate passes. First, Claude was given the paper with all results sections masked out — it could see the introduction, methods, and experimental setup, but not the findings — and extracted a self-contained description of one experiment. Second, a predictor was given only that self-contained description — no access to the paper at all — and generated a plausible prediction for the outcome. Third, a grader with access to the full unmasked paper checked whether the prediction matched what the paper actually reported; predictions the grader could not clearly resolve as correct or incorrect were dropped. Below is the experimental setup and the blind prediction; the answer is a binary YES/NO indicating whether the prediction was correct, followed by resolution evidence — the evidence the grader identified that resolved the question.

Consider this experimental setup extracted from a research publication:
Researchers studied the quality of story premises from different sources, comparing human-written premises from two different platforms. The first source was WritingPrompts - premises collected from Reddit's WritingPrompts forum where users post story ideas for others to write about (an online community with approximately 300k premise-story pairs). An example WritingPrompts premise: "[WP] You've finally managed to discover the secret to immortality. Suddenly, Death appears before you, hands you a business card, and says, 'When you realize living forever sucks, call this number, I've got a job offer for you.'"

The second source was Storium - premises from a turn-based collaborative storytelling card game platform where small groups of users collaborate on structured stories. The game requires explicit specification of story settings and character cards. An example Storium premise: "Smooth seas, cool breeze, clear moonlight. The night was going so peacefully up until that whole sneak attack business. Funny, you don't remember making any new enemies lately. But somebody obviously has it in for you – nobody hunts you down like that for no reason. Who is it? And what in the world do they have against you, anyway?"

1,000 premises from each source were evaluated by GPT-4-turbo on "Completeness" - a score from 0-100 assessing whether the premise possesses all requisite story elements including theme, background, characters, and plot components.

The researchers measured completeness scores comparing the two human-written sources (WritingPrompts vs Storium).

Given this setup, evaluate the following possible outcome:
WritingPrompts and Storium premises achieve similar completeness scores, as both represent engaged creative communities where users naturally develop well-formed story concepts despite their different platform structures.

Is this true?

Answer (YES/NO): NO